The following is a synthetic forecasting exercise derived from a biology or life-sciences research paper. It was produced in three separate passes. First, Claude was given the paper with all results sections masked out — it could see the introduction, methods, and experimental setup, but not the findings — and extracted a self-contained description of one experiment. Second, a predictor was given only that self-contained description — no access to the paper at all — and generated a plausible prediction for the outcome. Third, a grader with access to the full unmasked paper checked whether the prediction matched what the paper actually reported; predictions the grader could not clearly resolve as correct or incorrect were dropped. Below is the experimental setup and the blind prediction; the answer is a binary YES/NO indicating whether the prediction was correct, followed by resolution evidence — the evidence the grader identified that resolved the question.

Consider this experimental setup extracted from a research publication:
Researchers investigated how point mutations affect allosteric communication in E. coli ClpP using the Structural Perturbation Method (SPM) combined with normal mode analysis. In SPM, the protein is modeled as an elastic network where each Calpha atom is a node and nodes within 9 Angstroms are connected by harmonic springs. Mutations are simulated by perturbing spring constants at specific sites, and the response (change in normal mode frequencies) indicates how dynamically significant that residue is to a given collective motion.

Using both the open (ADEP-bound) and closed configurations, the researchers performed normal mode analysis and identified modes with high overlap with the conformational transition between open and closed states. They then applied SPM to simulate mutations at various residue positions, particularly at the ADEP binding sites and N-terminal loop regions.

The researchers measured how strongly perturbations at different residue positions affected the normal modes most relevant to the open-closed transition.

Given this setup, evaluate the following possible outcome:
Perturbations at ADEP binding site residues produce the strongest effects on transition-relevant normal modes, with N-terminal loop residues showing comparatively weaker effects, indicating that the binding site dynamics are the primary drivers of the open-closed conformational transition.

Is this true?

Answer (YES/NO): NO